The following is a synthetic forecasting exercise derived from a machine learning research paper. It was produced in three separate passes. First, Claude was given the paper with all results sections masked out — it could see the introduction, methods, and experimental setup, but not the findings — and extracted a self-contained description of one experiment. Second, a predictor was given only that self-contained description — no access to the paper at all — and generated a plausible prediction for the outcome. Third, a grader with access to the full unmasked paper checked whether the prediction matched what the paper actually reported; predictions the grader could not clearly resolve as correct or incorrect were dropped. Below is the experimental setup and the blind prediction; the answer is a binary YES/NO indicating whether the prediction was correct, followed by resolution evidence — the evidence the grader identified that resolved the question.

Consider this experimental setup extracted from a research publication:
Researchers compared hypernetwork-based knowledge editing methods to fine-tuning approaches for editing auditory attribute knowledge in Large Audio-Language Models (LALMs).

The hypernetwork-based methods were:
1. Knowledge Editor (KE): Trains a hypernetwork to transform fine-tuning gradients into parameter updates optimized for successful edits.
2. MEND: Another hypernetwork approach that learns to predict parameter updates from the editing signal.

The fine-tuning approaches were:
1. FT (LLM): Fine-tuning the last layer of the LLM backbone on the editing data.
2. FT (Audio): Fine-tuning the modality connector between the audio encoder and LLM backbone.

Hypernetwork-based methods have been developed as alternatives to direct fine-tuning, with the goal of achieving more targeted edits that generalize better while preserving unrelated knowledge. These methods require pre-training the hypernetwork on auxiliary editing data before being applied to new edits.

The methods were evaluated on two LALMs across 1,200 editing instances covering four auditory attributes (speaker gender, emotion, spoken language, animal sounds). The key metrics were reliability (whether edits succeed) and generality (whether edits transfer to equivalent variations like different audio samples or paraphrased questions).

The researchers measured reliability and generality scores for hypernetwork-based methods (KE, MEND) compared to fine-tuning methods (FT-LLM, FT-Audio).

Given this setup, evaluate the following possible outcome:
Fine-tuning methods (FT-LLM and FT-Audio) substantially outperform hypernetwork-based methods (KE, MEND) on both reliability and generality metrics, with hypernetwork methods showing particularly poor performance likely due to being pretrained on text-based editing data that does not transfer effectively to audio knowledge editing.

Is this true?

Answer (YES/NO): NO